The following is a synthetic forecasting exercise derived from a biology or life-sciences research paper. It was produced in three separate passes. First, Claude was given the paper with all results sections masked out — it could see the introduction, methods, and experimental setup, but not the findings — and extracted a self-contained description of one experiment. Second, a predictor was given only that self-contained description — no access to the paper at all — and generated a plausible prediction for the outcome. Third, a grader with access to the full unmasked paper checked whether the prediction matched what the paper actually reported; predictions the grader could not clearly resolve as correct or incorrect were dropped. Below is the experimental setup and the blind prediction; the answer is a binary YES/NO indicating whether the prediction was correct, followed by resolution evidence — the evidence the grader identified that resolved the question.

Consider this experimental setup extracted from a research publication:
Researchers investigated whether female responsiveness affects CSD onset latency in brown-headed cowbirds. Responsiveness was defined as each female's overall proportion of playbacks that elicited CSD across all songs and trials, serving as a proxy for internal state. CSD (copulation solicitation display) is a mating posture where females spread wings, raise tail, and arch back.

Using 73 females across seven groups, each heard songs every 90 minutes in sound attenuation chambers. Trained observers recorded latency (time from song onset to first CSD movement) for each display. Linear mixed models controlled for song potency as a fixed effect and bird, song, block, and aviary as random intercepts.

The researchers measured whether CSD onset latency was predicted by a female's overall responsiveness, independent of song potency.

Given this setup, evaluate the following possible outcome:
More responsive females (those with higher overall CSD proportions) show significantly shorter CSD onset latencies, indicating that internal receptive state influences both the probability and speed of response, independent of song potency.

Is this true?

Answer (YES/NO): YES